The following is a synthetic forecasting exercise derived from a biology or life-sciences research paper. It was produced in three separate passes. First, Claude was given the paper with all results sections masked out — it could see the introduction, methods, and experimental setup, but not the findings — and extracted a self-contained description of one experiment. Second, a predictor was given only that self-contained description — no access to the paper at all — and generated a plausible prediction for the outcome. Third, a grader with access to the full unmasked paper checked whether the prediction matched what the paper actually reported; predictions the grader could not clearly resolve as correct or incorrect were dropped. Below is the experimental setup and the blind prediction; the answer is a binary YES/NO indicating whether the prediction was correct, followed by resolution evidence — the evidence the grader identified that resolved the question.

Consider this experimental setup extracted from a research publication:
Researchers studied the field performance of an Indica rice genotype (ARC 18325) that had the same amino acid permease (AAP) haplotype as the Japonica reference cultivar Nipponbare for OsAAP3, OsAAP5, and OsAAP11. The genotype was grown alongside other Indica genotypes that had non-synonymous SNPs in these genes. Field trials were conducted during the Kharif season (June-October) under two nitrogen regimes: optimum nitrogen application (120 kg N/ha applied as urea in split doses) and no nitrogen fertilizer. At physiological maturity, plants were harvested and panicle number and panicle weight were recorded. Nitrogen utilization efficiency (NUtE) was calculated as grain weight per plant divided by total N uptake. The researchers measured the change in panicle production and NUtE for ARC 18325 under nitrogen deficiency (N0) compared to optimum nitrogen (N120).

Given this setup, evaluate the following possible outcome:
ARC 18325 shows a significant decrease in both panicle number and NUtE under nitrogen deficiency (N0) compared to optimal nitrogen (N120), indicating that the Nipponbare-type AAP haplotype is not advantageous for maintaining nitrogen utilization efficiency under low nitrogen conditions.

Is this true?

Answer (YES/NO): YES